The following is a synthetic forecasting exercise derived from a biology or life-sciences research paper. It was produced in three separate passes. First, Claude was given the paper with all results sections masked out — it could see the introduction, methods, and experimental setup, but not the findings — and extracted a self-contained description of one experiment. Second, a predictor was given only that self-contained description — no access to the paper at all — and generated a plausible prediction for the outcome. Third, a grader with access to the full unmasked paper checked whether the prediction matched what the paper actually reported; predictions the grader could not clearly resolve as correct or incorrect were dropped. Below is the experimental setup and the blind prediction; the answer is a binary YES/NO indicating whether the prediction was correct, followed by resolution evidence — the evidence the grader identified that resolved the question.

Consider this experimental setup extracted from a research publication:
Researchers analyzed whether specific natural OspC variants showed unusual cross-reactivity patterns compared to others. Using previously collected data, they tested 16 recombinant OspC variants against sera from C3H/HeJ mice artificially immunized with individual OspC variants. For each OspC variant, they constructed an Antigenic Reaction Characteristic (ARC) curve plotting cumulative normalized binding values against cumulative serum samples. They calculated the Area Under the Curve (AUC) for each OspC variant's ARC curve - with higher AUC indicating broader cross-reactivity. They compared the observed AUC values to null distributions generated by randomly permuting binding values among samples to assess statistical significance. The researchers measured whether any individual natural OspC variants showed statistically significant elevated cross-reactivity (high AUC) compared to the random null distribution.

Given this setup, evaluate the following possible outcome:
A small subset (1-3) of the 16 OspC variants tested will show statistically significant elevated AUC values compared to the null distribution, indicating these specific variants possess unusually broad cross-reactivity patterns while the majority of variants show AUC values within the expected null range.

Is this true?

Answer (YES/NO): NO